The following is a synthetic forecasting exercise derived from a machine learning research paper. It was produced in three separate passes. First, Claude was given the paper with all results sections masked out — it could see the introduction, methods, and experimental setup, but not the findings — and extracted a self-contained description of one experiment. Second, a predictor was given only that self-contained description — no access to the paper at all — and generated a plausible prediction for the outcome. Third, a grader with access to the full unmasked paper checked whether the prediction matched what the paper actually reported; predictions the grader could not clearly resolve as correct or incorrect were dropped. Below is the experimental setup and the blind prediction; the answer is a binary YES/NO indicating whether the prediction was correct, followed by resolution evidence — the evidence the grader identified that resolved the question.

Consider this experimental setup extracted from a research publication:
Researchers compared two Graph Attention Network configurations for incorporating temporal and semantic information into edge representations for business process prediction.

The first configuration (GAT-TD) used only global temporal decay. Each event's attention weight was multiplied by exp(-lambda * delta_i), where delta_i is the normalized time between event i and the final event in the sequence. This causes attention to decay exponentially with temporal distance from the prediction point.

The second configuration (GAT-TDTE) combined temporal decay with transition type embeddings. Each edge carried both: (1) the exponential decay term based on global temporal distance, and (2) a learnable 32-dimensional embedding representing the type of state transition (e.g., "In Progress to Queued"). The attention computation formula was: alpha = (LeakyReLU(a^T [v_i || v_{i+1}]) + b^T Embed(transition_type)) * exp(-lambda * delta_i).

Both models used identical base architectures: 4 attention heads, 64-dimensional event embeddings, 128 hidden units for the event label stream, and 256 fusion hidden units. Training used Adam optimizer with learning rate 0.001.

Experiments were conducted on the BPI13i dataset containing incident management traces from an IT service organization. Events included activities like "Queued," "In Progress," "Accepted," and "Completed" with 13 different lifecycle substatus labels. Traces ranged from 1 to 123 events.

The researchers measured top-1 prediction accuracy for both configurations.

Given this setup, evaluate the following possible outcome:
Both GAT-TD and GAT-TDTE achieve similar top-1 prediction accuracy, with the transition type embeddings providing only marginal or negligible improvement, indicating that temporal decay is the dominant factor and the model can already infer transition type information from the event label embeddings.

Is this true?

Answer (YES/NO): YES